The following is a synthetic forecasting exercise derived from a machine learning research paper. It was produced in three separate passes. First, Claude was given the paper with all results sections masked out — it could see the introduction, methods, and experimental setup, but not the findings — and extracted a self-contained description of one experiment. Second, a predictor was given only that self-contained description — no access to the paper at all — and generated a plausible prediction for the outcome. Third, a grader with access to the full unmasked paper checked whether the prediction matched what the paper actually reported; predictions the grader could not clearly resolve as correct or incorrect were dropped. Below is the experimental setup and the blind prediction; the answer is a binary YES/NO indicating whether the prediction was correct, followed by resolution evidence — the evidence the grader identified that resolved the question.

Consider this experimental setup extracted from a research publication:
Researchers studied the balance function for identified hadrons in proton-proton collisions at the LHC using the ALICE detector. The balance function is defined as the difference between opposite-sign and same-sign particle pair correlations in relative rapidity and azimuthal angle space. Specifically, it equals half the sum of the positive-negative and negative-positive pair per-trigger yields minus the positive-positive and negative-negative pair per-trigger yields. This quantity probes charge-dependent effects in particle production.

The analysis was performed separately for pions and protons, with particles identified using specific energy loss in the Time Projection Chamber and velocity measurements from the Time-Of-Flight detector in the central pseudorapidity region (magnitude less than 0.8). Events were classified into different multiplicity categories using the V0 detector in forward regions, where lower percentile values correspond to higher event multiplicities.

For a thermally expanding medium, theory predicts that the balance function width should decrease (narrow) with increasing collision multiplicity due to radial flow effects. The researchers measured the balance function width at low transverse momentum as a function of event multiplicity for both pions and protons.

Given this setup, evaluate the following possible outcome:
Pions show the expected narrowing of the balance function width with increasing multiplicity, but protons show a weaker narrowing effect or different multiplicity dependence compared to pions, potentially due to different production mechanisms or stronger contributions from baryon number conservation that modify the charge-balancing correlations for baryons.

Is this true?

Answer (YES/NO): YES